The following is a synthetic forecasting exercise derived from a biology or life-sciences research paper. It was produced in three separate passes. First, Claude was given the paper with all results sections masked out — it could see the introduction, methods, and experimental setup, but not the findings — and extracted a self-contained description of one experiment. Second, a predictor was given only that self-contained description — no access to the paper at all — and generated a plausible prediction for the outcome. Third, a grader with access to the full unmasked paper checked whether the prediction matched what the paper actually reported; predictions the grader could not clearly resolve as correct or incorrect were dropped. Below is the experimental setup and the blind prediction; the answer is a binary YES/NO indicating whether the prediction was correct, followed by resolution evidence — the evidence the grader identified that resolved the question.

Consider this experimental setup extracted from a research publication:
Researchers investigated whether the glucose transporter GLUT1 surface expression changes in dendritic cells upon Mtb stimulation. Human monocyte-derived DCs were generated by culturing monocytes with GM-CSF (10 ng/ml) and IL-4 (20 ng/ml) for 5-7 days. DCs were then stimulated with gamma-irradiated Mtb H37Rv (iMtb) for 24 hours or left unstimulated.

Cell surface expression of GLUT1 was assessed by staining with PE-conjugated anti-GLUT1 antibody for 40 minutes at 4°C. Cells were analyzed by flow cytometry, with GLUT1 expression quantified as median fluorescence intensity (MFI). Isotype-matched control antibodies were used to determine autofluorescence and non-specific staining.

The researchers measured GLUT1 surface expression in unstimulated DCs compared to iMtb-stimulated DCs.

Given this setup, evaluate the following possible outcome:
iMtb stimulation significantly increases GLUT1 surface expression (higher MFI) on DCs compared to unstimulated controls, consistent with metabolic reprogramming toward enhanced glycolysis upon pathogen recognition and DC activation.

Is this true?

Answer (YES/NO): NO